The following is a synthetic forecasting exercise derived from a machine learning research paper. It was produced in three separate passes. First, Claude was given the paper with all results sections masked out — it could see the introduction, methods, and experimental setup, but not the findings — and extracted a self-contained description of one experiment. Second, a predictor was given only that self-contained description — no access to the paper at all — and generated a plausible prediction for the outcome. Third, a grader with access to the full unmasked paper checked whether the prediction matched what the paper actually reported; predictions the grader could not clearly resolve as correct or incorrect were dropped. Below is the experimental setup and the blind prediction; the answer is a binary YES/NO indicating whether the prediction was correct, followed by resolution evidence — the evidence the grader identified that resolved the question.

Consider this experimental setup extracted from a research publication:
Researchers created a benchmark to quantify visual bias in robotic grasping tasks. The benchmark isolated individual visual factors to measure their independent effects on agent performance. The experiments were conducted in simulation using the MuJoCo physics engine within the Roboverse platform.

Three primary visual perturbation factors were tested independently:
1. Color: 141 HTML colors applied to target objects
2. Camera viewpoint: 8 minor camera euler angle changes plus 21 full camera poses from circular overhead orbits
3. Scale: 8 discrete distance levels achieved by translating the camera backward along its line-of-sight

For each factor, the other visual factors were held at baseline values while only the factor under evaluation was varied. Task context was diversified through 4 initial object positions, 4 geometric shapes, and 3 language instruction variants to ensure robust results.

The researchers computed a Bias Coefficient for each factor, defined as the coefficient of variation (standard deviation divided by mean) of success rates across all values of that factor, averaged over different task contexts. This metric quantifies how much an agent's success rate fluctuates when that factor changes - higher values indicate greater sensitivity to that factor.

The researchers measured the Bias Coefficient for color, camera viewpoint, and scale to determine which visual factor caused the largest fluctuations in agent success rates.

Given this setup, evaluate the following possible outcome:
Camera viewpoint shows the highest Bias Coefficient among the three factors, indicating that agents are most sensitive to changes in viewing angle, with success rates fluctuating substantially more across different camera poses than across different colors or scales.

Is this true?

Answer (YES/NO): YES